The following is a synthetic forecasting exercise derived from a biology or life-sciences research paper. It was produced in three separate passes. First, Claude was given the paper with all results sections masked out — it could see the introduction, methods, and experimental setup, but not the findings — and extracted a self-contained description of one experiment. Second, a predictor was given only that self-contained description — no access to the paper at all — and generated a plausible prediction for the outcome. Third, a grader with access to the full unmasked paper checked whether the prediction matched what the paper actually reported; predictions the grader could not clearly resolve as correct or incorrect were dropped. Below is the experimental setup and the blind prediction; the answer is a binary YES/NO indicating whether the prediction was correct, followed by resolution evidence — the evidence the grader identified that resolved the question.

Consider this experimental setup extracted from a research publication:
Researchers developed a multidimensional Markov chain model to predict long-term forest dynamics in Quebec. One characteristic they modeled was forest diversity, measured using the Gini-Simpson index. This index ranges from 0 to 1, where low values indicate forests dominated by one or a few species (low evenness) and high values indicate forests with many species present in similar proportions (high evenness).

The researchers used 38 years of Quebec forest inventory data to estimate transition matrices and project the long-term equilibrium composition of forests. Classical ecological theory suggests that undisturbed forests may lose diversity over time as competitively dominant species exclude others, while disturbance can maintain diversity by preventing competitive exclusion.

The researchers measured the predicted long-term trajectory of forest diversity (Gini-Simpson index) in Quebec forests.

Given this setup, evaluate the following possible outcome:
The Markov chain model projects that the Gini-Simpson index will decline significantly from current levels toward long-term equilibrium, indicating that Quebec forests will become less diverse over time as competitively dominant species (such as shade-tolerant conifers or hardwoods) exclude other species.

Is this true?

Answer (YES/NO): NO